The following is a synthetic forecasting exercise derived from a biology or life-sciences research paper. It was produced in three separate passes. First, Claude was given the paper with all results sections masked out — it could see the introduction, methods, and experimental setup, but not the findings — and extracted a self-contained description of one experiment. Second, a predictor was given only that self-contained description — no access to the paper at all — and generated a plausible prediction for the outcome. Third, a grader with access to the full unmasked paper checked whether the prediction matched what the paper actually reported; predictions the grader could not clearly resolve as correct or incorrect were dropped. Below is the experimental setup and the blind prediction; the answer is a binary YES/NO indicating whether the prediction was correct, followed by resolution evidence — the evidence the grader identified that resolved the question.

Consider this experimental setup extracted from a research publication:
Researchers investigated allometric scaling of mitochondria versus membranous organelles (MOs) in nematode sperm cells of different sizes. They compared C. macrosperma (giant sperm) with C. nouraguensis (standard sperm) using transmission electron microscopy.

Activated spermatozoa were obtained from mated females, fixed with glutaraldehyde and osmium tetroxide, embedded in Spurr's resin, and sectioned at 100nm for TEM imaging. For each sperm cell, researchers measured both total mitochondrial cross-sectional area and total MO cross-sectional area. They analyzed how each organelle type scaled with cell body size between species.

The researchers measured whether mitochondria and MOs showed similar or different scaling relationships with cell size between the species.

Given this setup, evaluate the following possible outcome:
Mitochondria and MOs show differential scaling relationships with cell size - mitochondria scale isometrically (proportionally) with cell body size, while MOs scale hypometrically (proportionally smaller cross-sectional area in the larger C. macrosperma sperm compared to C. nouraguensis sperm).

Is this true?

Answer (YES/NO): NO